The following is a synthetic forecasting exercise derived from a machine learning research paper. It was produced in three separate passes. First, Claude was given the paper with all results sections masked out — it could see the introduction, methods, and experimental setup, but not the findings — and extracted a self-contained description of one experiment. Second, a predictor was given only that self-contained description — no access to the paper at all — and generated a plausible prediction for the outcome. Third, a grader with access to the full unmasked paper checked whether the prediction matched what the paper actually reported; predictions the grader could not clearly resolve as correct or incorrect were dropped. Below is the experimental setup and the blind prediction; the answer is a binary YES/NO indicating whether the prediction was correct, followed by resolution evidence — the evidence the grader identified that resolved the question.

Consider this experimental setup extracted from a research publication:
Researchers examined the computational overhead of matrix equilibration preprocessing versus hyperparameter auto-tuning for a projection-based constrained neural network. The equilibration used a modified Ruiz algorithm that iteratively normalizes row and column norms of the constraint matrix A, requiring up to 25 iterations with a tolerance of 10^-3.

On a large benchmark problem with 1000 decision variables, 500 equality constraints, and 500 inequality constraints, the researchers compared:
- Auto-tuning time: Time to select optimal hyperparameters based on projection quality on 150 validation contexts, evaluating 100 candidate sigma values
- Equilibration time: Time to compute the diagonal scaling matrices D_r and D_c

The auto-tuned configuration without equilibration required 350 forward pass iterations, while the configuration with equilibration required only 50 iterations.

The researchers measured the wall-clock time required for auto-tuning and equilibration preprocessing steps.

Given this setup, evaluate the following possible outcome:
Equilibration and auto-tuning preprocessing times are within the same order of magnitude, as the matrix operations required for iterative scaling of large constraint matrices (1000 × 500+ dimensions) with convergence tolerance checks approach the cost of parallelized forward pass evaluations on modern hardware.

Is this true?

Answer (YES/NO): NO